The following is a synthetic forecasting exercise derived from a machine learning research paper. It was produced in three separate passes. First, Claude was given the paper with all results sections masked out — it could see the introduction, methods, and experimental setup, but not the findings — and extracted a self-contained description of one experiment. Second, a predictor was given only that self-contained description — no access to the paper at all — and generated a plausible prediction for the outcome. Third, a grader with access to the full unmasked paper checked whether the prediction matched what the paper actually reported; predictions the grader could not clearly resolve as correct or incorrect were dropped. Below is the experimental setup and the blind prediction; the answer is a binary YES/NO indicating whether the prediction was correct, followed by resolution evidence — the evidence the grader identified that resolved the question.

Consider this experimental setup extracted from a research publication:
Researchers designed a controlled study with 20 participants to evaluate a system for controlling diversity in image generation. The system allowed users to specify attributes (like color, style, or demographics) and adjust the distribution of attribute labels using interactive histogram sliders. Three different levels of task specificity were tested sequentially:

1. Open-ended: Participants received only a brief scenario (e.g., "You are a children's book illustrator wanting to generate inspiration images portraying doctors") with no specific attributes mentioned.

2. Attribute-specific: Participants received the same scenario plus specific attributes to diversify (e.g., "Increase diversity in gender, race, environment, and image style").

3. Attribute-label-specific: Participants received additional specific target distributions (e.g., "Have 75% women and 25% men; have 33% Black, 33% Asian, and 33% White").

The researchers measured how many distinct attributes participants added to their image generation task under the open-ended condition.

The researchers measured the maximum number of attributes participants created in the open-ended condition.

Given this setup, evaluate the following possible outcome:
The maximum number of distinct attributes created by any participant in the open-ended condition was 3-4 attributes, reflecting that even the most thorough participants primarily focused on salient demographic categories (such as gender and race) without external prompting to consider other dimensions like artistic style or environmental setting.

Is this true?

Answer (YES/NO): NO